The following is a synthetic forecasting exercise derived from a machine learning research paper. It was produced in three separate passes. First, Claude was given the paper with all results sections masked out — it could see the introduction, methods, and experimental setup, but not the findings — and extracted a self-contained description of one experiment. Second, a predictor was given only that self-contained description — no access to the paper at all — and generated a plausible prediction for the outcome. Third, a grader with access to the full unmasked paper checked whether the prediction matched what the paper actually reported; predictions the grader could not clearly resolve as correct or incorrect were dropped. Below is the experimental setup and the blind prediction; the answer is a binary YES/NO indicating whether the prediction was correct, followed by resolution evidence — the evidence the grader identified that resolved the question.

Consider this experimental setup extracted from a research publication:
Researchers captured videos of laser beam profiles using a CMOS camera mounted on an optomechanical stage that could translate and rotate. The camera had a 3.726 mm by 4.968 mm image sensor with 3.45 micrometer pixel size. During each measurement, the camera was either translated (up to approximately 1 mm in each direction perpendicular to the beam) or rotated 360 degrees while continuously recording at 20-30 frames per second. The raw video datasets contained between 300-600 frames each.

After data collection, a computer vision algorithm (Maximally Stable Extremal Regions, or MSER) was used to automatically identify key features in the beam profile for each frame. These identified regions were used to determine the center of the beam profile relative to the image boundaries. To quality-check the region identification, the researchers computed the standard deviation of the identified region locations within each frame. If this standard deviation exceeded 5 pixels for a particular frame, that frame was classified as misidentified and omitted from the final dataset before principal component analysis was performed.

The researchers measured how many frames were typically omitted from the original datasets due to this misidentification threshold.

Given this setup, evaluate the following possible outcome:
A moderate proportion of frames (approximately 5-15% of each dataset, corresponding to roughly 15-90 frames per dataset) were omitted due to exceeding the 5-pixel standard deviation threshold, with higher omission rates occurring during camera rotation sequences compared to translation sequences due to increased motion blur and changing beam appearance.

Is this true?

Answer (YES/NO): NO